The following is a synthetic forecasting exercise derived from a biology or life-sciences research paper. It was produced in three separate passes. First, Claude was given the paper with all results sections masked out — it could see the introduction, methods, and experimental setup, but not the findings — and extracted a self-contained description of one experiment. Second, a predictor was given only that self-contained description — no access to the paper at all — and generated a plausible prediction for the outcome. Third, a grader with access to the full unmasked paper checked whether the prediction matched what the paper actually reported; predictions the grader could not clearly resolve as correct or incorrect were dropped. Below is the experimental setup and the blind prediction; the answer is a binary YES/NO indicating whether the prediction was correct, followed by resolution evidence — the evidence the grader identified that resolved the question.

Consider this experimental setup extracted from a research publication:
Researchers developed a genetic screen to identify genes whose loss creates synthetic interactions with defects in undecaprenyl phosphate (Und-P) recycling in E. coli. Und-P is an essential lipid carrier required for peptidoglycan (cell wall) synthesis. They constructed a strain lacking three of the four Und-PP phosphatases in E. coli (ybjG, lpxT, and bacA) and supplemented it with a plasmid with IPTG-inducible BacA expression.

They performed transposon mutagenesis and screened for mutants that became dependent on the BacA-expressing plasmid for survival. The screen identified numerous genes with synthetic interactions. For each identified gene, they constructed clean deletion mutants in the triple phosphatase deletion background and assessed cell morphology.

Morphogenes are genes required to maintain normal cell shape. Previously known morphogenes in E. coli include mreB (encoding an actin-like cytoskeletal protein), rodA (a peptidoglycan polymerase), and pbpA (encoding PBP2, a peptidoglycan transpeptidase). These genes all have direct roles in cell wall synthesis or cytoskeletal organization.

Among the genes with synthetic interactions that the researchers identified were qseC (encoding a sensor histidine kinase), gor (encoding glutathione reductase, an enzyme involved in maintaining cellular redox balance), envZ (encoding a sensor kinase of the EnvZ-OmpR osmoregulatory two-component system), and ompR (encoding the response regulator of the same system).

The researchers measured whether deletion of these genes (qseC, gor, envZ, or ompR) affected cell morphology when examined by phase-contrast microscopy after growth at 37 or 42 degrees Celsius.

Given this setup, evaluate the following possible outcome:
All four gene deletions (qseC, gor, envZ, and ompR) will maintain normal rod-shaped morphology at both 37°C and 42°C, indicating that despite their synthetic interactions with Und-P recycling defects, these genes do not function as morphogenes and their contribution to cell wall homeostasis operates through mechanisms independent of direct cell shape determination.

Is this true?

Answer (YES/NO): NO